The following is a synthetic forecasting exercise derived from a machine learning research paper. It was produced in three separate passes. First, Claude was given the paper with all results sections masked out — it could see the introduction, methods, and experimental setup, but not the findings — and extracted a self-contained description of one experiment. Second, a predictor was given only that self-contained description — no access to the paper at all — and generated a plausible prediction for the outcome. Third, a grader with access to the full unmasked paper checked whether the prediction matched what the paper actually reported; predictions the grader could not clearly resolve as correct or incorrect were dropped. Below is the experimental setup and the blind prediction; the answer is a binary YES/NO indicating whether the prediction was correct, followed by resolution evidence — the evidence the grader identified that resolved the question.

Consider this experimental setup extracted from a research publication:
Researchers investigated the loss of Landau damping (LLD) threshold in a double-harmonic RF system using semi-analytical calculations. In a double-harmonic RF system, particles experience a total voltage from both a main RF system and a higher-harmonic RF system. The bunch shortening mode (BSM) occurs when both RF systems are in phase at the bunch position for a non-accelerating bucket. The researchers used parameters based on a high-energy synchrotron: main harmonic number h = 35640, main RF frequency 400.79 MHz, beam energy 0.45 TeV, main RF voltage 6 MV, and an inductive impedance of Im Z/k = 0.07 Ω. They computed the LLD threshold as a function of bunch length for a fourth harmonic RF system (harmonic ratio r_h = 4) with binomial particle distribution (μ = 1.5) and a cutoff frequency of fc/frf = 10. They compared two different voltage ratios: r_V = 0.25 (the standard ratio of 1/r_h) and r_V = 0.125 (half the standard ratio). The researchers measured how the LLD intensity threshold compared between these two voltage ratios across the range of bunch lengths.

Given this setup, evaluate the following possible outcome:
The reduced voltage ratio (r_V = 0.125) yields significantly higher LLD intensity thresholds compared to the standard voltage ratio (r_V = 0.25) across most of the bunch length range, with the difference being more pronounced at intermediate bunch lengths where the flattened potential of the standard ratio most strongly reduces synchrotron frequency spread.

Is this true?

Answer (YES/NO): NO